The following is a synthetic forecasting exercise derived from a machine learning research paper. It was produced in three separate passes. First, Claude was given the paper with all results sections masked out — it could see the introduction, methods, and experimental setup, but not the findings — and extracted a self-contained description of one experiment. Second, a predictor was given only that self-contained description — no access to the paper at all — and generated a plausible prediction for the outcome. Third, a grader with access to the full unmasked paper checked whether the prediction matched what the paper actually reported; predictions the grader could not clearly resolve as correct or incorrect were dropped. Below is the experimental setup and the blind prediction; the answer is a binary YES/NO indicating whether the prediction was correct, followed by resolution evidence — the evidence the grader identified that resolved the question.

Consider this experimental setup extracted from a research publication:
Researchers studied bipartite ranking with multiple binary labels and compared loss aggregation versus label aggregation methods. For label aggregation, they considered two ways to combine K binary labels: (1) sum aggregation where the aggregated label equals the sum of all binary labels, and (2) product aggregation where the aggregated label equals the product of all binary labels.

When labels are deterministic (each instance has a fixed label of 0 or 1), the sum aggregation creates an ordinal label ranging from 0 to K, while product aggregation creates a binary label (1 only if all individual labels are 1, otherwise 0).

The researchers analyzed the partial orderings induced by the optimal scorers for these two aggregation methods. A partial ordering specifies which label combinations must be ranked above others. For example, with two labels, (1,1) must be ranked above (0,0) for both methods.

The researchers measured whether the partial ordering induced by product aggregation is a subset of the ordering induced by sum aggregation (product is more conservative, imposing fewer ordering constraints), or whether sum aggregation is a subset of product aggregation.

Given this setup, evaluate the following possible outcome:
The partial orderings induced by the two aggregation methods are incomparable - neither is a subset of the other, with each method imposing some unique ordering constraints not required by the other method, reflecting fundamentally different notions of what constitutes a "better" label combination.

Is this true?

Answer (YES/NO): NO